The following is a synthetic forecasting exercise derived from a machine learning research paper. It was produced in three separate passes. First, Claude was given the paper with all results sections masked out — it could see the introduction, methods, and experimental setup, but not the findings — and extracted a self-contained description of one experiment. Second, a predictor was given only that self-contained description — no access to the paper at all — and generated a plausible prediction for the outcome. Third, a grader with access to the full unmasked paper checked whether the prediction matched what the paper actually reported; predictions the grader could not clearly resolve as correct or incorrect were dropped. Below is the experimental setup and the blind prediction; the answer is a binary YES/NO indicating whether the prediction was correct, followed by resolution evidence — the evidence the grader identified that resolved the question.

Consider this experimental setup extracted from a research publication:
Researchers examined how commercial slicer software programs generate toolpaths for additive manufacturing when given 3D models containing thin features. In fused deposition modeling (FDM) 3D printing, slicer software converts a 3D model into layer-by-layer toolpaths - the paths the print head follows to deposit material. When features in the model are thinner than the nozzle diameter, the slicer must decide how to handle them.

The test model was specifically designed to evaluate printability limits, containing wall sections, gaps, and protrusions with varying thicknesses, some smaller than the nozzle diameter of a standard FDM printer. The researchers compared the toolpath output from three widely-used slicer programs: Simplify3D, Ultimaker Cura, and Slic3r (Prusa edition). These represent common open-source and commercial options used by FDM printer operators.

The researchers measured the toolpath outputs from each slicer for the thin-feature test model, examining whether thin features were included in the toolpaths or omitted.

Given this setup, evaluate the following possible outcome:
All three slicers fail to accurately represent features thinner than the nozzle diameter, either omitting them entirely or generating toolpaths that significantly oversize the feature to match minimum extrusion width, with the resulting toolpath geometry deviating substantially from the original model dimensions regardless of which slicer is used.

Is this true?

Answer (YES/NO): NO